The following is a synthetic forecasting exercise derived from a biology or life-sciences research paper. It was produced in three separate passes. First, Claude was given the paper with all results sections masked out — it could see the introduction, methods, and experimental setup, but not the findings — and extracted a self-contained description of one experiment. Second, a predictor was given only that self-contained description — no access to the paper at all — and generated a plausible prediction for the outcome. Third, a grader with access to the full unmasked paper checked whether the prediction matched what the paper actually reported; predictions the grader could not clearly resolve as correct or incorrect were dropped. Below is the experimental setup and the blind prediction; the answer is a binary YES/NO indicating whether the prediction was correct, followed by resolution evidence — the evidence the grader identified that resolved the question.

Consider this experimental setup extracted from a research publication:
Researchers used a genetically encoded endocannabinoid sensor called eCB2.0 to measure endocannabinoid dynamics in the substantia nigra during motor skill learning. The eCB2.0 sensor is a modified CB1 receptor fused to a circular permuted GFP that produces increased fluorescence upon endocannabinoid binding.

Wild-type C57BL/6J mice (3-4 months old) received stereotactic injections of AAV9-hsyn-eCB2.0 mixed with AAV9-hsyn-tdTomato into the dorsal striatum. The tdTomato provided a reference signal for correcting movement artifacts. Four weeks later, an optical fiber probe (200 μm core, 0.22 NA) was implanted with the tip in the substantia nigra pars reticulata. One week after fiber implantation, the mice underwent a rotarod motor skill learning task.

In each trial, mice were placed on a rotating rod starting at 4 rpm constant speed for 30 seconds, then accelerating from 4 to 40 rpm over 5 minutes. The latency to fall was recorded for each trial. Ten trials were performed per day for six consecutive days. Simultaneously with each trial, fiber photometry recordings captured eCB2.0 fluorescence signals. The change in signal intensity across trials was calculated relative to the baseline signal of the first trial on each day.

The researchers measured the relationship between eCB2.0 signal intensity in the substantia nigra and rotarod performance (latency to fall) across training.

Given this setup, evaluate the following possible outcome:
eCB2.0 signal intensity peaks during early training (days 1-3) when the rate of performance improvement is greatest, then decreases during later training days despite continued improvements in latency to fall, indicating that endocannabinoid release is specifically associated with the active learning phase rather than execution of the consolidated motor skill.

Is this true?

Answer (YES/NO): NO